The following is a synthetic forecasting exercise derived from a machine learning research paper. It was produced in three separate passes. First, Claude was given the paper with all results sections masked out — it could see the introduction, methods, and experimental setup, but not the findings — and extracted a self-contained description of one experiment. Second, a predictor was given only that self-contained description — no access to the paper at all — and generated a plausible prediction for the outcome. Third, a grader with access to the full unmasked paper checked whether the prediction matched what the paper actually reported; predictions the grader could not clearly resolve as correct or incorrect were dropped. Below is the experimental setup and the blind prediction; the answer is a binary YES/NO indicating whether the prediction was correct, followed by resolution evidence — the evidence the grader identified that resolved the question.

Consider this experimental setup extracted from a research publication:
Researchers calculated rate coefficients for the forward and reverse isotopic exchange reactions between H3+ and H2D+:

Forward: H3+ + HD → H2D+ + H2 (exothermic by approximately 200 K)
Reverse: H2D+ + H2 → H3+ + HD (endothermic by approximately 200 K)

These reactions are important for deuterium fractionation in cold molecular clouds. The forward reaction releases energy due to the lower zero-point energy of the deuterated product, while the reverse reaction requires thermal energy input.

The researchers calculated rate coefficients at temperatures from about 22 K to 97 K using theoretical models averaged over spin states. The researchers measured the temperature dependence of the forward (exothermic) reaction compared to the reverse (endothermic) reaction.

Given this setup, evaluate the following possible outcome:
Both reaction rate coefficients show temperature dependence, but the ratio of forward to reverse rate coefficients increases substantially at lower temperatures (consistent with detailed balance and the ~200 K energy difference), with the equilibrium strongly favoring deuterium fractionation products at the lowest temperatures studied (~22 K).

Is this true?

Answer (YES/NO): NO